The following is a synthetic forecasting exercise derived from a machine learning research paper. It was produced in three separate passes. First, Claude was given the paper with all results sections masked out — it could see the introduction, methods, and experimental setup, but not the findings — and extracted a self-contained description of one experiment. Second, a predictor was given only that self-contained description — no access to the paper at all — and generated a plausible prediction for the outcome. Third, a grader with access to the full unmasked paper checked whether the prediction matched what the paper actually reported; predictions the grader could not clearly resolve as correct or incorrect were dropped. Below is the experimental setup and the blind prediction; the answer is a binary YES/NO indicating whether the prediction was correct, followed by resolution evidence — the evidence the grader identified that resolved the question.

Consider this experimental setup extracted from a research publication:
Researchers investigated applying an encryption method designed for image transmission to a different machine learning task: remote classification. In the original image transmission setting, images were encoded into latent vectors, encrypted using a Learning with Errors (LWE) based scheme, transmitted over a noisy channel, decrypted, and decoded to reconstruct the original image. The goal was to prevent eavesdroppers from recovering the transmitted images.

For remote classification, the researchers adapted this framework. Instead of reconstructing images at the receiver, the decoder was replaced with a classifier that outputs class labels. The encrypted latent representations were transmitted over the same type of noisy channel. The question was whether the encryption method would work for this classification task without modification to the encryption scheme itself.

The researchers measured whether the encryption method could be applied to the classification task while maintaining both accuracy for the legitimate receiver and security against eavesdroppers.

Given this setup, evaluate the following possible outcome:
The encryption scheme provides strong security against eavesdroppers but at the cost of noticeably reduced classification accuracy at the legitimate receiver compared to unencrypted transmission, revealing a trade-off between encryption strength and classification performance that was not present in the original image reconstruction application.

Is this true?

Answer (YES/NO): NO